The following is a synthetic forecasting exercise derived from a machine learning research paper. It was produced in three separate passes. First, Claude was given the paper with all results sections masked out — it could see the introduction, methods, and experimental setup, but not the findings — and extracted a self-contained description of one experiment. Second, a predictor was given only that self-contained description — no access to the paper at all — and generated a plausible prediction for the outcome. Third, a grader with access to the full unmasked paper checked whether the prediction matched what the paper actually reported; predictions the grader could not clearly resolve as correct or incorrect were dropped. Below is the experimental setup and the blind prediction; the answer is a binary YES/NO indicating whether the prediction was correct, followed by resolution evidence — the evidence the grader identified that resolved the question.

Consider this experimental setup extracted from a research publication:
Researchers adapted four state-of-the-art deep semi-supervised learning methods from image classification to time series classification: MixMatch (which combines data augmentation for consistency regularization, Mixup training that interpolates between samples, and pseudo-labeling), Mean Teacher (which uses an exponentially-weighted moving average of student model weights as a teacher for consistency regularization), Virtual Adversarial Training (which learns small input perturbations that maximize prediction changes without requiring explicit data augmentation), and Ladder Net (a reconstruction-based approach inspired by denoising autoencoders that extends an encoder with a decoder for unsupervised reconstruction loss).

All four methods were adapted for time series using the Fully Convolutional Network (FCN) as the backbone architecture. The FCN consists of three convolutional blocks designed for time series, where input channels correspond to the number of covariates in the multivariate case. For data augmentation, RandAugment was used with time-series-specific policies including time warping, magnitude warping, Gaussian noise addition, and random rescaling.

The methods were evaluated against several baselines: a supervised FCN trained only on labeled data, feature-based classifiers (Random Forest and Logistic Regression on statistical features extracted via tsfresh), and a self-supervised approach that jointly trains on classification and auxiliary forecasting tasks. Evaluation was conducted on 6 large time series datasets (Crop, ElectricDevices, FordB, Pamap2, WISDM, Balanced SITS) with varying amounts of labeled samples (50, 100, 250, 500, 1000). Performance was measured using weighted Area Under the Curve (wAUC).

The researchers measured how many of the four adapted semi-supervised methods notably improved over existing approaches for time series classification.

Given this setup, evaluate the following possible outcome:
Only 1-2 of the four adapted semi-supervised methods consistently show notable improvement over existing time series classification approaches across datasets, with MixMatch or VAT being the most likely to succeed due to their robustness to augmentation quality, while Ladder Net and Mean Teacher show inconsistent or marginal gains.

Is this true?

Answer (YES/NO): YES